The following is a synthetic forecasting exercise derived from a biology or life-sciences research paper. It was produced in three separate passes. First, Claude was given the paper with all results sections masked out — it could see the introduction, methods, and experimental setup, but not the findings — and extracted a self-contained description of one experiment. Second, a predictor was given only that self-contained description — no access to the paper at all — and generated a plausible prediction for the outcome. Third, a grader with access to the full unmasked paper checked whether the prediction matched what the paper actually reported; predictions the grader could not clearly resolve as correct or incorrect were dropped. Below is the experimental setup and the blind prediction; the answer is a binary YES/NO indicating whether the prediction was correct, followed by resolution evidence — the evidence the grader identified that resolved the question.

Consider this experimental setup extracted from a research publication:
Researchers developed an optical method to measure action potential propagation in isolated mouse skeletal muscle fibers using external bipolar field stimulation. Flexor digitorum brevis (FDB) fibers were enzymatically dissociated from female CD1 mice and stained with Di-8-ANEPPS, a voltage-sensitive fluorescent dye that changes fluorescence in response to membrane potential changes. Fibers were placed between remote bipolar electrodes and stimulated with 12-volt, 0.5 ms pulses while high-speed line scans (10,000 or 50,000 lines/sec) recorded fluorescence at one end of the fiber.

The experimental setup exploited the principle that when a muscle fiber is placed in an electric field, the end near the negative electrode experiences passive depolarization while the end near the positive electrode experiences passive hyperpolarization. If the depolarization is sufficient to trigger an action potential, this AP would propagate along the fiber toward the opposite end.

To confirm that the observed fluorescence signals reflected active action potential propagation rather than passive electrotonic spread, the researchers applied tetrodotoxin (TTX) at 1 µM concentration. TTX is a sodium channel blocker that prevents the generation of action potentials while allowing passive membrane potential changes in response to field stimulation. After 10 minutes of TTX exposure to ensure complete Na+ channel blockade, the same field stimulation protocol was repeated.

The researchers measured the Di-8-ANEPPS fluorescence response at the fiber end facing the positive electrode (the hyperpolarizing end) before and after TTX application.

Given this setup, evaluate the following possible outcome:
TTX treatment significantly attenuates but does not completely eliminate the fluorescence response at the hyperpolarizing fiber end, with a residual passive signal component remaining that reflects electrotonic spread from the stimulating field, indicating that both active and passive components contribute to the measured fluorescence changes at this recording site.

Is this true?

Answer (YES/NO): NO